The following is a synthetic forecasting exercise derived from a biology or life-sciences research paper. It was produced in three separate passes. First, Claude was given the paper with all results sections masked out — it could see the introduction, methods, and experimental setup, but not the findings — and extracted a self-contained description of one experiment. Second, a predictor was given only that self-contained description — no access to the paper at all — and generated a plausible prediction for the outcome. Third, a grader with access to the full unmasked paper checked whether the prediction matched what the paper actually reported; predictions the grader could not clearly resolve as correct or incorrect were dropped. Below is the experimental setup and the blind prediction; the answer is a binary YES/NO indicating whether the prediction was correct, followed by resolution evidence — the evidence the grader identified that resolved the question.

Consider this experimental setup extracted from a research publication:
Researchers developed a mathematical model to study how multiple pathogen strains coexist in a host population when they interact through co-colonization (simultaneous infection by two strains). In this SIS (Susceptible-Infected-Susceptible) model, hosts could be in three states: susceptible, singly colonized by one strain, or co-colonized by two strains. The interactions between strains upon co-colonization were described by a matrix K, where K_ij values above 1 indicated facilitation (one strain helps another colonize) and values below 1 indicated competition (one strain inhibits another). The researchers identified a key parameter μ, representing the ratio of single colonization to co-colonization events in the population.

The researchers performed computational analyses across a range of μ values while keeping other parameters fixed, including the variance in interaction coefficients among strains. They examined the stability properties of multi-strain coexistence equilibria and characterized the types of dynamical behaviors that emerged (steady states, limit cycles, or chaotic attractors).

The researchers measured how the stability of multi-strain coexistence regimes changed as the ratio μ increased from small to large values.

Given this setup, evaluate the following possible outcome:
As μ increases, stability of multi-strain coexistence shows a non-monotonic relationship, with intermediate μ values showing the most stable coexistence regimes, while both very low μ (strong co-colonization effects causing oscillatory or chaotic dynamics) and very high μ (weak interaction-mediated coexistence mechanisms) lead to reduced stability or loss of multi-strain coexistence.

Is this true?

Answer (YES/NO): NO